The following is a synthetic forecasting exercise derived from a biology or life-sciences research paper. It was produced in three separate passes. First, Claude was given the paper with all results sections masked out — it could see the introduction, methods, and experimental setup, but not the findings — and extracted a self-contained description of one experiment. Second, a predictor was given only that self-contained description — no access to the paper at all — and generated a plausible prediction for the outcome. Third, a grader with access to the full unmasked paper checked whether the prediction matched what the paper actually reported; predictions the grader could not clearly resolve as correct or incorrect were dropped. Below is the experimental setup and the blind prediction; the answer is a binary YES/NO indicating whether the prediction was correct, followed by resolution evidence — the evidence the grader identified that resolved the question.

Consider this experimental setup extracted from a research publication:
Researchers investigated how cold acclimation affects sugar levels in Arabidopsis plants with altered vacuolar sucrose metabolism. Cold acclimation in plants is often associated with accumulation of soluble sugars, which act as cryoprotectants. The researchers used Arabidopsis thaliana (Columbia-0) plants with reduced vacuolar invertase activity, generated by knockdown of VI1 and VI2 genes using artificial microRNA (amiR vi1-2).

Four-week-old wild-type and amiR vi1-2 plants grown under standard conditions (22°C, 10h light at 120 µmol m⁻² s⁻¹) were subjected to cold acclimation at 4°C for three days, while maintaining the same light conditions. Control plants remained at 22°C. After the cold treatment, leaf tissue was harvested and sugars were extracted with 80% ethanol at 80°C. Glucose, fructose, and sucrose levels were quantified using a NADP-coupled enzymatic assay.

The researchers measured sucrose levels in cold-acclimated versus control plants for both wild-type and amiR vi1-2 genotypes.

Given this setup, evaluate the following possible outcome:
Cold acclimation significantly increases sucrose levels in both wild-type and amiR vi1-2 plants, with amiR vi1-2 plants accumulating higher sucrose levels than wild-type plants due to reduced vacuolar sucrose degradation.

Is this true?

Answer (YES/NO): YES